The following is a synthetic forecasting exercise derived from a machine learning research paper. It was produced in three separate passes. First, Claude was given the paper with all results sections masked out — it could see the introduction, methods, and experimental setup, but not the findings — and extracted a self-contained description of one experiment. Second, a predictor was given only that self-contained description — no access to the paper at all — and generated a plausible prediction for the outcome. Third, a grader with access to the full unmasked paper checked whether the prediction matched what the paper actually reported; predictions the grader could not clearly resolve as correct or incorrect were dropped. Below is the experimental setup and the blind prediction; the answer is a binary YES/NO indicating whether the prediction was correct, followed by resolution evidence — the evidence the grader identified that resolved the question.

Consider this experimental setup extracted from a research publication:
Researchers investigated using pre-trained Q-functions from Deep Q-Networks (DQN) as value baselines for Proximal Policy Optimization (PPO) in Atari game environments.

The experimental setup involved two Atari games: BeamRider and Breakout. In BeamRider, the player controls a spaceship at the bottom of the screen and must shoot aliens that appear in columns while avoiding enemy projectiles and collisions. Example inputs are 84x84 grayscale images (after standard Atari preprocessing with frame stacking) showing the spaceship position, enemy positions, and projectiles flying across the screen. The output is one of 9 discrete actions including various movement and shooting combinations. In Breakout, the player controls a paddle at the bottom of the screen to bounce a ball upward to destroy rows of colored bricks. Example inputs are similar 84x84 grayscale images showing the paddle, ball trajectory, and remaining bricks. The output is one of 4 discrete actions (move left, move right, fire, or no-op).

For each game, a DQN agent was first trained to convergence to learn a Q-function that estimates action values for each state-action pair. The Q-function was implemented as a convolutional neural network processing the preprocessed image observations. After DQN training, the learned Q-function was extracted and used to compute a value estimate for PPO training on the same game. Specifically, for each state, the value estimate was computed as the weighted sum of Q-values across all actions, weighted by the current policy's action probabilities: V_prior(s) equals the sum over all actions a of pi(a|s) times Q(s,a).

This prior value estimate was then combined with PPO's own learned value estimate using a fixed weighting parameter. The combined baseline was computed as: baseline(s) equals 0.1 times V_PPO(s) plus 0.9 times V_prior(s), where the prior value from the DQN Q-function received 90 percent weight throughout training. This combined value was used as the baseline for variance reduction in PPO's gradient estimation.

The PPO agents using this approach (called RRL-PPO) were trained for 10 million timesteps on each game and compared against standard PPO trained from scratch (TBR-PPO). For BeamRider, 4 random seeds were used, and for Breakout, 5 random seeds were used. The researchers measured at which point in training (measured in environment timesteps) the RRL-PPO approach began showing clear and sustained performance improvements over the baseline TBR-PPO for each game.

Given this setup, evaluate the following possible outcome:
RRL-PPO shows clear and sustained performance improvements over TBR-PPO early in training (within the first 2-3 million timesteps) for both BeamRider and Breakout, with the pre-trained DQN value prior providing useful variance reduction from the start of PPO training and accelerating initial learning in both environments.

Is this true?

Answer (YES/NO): NO